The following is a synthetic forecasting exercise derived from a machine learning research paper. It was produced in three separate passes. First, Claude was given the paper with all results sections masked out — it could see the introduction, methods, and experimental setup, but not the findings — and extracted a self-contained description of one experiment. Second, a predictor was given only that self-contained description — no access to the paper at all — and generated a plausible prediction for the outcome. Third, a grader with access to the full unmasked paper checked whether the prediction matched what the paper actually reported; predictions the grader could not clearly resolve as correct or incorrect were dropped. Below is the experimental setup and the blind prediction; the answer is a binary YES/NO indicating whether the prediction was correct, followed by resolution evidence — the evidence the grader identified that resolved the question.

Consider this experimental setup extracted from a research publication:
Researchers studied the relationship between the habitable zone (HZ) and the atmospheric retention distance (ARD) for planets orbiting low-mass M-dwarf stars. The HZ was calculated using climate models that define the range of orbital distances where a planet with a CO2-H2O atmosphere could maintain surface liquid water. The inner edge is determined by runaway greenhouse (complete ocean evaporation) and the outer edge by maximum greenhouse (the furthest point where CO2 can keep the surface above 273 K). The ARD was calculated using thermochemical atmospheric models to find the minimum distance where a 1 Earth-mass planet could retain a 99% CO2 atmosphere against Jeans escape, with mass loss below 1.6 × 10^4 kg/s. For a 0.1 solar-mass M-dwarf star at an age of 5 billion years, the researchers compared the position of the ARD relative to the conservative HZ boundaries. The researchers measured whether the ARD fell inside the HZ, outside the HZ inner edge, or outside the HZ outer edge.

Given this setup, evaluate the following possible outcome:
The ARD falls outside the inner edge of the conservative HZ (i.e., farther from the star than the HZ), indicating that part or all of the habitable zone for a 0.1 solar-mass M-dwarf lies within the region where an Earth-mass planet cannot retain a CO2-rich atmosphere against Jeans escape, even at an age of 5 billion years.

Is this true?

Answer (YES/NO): YES